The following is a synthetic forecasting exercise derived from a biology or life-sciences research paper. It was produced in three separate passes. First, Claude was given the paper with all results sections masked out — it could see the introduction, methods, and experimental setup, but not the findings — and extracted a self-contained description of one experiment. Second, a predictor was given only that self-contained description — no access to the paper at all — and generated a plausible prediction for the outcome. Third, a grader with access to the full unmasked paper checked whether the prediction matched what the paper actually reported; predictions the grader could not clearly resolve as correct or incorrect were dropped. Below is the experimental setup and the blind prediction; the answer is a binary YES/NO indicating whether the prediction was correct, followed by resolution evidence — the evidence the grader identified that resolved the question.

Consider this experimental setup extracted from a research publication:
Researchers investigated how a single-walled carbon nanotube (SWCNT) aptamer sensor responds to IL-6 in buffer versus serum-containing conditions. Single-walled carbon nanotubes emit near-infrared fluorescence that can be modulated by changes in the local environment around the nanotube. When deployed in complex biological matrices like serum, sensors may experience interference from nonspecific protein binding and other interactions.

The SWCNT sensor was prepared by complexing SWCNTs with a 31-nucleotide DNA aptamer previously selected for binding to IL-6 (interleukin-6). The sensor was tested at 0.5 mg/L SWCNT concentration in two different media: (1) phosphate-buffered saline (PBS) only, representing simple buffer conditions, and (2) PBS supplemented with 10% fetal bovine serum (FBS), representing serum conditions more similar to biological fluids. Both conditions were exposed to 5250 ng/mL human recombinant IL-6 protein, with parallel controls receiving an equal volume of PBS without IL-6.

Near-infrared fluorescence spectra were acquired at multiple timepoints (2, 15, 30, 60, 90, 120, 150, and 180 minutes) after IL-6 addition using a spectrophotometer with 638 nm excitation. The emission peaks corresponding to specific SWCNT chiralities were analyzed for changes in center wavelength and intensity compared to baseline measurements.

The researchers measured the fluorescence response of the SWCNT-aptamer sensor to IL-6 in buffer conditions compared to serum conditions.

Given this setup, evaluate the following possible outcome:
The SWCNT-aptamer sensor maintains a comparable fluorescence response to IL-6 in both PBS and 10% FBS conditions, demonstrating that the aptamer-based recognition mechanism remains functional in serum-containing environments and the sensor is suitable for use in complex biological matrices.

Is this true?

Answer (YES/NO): NO